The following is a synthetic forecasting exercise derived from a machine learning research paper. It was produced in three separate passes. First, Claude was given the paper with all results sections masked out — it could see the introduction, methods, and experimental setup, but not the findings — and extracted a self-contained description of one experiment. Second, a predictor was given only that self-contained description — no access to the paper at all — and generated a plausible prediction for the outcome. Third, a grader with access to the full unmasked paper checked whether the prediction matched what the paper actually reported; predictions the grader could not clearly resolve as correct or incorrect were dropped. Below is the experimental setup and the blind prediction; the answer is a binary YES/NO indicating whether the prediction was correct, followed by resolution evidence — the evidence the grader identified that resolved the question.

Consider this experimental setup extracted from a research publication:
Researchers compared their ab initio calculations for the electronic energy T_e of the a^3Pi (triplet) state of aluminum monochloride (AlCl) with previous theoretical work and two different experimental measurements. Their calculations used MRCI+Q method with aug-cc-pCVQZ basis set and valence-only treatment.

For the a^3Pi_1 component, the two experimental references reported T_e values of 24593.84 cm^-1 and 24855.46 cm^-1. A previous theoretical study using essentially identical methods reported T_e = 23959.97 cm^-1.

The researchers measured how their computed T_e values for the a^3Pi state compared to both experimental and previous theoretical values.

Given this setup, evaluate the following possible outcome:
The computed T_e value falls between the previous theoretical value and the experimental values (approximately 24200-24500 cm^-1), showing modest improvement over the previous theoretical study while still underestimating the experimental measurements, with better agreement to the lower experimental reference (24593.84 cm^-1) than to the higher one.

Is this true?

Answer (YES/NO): NO